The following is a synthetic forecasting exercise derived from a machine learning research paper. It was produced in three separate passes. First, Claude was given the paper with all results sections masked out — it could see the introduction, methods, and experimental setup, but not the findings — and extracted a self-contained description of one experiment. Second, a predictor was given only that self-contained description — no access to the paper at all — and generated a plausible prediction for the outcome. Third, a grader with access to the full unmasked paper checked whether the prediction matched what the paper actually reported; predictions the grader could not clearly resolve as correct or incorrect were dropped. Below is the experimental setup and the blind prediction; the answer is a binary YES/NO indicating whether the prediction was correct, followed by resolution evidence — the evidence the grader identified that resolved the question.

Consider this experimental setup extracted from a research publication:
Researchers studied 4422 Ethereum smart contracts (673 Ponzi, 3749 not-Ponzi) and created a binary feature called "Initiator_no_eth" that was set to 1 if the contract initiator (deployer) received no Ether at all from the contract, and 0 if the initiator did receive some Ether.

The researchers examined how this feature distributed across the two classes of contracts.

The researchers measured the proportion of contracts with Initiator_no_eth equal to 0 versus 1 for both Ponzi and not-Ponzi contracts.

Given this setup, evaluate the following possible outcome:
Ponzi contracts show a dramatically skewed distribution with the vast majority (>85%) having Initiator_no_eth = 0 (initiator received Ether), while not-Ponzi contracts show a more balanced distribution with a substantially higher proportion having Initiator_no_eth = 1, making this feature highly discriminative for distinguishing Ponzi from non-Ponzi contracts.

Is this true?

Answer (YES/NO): NO